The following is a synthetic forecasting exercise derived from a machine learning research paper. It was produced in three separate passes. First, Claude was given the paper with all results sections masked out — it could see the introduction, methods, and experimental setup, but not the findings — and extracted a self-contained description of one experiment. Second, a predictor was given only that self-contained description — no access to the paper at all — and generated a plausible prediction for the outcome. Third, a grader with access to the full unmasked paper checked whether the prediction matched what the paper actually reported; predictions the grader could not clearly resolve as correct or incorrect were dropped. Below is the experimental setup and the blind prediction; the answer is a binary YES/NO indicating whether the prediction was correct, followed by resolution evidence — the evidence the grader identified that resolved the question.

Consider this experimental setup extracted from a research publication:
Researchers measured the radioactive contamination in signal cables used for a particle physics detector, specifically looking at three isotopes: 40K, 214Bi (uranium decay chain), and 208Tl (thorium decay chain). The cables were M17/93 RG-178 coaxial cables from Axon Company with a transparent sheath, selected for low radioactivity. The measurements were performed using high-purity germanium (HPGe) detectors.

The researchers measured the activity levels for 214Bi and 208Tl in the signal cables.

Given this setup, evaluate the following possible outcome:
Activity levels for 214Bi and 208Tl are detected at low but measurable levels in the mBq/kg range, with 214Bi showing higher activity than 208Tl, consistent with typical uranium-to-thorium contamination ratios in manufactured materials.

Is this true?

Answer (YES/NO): NO